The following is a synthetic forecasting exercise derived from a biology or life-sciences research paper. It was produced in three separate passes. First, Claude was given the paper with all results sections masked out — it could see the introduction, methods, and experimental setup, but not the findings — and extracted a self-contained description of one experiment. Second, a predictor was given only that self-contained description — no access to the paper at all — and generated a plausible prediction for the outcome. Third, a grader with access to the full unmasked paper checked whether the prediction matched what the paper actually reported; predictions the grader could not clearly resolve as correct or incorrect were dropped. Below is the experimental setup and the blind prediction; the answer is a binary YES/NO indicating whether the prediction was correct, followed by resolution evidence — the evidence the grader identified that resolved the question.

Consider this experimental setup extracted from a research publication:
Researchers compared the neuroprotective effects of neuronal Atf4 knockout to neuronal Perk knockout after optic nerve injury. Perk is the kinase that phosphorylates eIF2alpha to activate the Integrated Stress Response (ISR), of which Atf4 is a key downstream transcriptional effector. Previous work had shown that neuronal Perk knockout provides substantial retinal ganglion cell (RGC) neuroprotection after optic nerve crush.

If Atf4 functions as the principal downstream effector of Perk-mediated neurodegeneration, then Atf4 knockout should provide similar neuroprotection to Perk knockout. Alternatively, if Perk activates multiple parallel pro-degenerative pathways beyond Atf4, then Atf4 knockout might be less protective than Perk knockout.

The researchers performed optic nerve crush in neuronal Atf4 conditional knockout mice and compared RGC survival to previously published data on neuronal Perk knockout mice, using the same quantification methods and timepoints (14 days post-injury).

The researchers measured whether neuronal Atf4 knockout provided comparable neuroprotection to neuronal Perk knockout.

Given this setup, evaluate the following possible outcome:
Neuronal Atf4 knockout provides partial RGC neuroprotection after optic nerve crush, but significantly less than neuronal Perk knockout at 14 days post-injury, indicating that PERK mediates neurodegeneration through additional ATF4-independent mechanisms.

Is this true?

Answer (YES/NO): NO